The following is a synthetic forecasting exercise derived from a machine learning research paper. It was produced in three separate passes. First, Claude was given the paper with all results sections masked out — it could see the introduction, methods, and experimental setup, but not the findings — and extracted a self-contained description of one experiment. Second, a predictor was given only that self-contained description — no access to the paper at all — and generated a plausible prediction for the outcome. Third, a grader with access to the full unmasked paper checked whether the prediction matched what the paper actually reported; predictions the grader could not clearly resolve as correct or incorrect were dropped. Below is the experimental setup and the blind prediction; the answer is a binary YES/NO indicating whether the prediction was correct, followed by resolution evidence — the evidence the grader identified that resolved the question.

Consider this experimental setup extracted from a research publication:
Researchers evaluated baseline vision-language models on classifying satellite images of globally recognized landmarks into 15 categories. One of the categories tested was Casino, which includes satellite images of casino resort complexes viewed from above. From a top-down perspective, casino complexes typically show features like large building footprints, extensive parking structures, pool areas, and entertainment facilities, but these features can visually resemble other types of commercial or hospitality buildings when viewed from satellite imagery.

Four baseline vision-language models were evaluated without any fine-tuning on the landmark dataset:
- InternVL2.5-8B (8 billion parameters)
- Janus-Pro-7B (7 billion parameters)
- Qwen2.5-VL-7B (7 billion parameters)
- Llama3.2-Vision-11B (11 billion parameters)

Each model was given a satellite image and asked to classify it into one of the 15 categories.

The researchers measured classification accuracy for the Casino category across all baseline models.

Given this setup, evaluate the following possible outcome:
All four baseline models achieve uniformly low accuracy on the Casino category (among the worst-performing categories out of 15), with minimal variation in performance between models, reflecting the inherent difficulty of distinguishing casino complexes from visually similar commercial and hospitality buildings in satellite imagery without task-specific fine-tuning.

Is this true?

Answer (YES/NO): YES